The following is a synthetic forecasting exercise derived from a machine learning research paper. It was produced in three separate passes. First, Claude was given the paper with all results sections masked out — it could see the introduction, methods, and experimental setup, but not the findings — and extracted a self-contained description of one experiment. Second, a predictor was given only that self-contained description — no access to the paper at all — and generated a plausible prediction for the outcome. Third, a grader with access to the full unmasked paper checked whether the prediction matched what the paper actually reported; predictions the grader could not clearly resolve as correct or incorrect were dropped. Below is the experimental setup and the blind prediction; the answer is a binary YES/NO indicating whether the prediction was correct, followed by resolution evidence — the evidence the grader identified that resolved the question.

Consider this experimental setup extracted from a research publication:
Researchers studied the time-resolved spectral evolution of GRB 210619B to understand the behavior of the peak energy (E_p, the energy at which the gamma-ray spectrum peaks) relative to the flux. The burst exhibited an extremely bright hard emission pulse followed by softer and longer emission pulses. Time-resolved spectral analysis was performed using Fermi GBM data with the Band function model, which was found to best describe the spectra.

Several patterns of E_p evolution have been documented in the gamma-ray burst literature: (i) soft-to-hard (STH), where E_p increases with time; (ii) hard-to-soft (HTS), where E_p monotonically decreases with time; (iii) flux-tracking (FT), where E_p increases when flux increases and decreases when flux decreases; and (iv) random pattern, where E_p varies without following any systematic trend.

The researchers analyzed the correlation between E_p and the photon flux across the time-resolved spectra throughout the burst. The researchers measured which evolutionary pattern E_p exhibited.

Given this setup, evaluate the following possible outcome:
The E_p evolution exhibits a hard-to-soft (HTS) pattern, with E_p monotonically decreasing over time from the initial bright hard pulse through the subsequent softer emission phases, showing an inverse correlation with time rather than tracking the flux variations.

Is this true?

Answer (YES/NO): NO